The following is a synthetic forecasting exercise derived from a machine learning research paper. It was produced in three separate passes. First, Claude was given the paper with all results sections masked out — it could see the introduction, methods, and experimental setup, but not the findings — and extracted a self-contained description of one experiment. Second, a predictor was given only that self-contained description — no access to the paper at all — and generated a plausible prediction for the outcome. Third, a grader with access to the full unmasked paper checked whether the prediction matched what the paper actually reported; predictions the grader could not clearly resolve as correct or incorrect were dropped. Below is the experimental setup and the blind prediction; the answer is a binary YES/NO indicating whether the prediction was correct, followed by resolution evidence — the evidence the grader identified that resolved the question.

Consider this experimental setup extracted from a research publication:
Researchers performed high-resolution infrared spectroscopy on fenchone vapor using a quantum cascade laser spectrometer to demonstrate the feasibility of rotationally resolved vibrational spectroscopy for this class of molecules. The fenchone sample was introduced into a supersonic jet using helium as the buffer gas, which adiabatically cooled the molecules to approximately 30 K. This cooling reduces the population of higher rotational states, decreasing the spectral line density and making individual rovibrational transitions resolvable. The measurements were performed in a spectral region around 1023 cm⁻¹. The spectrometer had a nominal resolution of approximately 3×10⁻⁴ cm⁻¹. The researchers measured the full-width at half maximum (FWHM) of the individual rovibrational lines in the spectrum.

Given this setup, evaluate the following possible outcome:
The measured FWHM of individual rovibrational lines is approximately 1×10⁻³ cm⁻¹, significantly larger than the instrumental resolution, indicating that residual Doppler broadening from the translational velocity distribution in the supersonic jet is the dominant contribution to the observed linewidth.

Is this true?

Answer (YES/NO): YES